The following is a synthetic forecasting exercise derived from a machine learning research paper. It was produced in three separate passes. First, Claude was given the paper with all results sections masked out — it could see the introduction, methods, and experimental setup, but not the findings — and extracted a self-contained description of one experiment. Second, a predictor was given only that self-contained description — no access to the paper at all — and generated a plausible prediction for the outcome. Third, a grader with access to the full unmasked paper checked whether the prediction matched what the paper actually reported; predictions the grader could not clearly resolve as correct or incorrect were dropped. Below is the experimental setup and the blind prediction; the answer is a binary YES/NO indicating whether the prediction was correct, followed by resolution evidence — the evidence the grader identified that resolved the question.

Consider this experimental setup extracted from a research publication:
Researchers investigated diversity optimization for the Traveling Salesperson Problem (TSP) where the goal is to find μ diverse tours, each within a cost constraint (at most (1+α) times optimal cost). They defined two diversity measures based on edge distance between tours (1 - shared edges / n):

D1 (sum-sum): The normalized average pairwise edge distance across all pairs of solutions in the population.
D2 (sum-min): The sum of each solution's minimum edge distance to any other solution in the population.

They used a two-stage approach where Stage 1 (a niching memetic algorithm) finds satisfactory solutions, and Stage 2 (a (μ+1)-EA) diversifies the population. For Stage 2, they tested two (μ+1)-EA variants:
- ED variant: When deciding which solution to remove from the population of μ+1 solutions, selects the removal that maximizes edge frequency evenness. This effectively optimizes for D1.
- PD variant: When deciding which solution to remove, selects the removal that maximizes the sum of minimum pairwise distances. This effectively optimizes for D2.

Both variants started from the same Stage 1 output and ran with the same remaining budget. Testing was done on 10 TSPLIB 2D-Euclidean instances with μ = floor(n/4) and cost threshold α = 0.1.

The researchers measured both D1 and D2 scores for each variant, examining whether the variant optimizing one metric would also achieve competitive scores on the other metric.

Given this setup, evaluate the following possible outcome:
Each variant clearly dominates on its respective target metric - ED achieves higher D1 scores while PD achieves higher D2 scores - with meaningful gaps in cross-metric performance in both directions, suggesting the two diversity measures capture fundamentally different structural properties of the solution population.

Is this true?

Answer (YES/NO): NO